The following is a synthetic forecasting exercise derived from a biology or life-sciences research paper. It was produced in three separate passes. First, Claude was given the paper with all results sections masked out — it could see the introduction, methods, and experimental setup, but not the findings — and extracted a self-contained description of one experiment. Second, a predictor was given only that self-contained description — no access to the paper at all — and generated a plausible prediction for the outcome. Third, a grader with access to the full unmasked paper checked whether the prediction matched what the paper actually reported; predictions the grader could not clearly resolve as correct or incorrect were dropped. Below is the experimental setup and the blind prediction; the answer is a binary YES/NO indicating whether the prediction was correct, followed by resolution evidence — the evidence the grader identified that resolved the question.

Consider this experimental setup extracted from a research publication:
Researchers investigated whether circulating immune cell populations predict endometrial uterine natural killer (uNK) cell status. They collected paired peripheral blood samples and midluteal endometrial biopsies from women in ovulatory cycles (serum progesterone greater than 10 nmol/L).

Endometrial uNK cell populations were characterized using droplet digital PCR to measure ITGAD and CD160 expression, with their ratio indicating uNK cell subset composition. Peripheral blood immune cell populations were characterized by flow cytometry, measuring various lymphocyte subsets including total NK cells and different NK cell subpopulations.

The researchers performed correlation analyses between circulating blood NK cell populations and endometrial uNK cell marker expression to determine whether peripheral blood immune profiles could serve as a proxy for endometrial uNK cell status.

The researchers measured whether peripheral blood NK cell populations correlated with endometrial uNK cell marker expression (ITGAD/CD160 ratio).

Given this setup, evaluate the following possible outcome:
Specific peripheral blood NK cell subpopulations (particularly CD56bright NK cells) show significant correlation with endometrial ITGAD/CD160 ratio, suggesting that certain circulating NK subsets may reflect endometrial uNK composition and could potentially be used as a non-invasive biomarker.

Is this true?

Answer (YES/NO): NO